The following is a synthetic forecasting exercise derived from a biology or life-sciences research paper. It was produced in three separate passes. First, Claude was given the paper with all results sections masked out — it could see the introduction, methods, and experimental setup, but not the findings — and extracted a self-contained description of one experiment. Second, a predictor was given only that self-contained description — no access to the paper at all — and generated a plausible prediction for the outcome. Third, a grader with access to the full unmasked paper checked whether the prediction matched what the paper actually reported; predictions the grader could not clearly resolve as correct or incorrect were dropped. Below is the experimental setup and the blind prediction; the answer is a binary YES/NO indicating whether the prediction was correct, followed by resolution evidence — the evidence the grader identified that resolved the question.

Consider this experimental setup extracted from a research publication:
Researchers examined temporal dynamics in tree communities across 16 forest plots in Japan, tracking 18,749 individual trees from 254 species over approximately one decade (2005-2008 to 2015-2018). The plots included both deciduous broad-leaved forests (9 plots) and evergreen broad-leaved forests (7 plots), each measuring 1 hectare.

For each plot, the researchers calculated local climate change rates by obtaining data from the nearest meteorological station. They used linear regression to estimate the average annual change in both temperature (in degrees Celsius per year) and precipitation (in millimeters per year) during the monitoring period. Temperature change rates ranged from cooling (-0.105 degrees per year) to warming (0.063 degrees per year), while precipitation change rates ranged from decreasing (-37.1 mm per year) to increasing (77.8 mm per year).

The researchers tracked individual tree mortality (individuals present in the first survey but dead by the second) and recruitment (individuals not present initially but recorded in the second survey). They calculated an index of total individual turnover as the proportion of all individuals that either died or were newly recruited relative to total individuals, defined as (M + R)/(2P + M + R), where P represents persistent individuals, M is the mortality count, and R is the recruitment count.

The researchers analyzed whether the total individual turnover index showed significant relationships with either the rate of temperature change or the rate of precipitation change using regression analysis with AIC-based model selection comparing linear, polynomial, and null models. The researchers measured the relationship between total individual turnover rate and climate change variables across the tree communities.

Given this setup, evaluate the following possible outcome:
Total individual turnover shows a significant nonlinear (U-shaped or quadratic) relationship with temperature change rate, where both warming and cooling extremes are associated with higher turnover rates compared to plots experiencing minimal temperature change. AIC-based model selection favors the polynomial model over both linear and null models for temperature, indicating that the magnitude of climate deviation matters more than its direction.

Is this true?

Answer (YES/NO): NO